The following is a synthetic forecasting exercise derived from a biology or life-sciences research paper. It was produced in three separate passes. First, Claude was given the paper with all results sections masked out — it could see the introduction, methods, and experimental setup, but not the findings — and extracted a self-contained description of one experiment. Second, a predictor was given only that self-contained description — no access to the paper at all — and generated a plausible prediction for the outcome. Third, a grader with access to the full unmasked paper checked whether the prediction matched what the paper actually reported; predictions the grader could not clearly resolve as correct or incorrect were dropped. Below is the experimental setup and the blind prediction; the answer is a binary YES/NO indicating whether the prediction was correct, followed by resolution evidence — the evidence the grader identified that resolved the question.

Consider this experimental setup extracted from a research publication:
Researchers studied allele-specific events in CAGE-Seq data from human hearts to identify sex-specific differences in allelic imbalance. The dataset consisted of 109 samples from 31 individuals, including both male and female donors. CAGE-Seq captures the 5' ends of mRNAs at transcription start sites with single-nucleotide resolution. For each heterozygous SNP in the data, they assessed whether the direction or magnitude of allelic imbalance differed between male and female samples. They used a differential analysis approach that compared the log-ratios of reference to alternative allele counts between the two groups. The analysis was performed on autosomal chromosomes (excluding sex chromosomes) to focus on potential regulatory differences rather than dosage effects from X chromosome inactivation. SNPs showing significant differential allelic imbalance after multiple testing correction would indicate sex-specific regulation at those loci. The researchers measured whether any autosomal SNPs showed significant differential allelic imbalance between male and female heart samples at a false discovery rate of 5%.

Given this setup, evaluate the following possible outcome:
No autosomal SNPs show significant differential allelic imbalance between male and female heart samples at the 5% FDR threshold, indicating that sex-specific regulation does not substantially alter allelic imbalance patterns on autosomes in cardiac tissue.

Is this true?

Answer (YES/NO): NO